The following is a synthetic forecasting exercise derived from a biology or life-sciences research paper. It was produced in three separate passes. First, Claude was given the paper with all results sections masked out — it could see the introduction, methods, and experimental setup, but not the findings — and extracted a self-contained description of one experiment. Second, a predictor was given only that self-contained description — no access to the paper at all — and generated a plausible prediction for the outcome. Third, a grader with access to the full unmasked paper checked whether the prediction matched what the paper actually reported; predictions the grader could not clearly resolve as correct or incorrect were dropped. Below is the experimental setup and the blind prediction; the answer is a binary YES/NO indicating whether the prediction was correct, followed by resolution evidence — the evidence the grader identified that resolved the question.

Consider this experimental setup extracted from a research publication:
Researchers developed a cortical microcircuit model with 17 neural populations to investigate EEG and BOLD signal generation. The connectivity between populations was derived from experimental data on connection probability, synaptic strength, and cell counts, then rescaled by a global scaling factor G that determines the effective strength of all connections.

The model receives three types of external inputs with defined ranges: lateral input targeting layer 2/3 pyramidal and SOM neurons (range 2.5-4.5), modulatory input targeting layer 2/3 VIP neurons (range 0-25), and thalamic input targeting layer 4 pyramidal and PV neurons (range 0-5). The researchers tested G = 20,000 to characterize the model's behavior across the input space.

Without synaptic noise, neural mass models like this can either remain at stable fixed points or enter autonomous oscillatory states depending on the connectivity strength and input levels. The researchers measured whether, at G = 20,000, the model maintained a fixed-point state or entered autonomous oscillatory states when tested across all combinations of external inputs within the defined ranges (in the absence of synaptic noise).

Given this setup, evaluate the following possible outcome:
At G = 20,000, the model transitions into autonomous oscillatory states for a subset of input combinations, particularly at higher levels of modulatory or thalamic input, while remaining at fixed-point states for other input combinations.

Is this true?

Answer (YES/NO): NO